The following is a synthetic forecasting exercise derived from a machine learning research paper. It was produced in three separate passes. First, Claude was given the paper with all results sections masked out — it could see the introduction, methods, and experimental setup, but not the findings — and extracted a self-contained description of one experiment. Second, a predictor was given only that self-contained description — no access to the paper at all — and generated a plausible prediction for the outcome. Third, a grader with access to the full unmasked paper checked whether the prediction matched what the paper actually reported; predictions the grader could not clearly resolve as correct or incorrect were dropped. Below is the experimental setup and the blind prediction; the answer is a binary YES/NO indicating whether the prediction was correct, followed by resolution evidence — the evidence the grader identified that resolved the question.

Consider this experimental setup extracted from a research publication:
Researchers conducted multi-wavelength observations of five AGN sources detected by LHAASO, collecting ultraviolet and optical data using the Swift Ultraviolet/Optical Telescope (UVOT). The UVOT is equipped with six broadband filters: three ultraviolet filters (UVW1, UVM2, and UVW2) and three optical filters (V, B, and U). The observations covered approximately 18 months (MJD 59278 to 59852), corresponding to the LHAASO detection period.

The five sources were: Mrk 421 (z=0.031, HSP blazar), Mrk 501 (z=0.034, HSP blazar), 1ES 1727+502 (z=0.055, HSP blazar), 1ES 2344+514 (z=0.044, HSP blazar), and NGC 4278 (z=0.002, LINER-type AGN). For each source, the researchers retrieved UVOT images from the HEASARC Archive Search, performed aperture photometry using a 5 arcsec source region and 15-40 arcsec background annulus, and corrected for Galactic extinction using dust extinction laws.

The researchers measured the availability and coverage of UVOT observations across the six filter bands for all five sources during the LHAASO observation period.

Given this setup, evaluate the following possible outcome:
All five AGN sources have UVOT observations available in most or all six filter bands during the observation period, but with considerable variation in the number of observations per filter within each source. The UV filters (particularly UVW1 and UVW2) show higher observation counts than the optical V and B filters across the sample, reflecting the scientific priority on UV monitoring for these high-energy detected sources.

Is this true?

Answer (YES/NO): NO